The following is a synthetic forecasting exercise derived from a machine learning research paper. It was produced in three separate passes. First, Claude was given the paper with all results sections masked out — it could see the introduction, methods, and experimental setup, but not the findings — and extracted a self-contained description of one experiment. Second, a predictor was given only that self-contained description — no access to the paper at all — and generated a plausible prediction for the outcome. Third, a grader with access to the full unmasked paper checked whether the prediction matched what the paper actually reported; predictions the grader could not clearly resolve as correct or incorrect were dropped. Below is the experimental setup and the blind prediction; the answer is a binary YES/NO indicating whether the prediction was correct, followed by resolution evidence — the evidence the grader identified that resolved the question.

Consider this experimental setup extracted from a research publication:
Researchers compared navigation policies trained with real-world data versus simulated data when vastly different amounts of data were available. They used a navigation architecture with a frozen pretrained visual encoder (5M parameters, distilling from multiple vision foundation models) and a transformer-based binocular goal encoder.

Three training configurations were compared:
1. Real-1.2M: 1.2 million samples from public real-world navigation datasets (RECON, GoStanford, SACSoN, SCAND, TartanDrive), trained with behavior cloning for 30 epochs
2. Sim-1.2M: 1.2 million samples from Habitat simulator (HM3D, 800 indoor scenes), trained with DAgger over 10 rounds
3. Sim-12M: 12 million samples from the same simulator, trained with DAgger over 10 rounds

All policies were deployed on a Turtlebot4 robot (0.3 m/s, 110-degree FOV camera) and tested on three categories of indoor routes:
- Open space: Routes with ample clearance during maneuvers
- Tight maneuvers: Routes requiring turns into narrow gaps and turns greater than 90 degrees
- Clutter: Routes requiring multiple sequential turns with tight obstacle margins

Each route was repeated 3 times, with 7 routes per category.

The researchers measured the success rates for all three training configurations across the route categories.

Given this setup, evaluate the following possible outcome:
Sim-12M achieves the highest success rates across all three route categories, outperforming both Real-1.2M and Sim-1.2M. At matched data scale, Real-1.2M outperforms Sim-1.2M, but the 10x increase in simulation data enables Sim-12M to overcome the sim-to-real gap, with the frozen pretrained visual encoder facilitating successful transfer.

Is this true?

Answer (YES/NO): YES